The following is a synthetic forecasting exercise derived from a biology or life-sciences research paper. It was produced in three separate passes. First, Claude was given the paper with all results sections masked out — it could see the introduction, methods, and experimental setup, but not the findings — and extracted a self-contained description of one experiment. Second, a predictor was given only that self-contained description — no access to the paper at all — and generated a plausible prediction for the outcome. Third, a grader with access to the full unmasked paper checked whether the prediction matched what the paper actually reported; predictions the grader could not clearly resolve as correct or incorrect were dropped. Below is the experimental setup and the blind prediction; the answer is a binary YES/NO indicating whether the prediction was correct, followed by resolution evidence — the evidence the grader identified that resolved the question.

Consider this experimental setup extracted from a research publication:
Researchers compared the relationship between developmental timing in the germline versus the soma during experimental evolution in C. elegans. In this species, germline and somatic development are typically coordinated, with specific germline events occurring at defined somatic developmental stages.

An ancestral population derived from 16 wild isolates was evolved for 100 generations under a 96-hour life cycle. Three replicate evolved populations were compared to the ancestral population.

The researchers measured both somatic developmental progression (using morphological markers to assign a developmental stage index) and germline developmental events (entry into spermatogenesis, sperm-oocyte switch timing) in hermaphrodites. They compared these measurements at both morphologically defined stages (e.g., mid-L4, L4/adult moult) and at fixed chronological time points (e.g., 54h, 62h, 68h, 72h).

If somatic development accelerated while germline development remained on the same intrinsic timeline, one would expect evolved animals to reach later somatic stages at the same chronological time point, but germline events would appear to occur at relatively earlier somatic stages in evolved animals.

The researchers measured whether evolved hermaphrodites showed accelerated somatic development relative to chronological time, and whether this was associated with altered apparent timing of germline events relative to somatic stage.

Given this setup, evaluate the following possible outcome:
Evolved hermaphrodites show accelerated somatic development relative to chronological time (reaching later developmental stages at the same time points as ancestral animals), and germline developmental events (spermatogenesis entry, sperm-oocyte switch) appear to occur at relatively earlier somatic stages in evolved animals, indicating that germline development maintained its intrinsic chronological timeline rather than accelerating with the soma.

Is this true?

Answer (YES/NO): NO